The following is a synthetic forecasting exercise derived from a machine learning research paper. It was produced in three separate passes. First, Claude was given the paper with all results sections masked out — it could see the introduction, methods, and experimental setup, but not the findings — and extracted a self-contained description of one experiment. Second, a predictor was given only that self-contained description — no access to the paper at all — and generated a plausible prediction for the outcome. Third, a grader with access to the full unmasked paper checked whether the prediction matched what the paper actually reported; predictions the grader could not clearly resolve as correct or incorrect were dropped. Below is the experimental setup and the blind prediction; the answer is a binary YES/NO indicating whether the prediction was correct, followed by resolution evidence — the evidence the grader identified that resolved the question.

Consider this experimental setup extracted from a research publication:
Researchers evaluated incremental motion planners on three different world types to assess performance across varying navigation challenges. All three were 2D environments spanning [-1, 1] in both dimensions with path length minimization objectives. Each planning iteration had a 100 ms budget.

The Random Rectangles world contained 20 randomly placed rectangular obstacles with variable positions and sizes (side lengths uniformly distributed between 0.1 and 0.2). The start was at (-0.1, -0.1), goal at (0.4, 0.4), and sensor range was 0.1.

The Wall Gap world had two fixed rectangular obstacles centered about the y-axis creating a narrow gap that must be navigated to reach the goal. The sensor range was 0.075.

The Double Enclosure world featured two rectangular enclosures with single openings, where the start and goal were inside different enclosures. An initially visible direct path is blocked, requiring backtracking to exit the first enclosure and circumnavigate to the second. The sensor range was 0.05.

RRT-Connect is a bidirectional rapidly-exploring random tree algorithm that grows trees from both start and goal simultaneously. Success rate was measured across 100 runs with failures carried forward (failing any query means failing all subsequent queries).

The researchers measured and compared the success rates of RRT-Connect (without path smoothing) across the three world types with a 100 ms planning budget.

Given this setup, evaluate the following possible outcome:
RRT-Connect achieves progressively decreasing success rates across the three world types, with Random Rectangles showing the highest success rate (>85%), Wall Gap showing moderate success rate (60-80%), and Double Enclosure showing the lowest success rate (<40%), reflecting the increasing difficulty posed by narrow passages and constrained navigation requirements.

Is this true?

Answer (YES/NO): NO